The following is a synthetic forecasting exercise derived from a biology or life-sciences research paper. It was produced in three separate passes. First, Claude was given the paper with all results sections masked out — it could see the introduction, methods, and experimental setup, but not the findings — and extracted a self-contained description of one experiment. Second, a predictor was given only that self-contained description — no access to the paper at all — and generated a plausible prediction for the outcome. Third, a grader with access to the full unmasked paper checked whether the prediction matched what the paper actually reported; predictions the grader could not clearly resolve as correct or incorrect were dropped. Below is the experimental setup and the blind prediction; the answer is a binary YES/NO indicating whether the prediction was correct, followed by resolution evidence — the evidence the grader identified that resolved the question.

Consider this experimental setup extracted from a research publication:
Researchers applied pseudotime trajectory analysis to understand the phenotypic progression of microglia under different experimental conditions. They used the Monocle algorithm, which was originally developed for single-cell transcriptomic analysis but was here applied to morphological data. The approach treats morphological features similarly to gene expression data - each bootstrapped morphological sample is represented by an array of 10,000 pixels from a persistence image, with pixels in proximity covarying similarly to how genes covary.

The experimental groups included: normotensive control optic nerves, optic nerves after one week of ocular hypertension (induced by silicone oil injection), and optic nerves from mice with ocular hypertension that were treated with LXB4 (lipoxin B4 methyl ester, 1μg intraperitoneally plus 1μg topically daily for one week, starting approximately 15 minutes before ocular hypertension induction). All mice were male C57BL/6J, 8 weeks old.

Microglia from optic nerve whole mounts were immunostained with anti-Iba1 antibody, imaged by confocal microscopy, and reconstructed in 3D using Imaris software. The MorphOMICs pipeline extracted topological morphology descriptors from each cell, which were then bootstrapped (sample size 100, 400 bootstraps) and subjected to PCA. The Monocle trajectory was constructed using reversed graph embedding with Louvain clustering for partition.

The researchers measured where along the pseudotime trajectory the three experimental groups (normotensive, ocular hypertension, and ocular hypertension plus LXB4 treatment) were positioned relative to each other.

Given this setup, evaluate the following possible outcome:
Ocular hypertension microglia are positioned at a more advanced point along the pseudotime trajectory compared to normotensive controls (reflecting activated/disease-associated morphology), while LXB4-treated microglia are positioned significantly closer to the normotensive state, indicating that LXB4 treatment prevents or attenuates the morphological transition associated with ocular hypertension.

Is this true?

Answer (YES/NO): YES